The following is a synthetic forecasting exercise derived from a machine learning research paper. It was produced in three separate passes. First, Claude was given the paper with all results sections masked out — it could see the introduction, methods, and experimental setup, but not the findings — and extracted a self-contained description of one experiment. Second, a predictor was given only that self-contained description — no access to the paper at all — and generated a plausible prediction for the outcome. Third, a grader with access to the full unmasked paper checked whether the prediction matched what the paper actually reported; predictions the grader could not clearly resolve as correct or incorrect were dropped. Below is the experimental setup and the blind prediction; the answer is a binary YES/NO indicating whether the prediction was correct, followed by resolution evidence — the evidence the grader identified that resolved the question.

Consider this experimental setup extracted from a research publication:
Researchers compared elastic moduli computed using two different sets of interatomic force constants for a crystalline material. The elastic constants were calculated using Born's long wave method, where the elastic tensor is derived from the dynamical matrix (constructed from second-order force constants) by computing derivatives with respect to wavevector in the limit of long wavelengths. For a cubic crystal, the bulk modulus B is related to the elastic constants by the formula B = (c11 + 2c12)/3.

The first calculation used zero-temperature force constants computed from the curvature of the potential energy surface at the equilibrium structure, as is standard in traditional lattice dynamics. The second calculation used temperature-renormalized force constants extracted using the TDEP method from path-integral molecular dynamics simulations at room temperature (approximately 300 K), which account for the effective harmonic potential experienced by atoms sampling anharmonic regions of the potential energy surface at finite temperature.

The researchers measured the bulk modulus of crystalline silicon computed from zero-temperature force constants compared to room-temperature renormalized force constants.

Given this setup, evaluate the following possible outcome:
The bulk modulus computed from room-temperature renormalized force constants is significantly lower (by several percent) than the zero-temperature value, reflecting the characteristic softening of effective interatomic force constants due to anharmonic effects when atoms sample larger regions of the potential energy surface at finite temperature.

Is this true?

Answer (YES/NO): YES